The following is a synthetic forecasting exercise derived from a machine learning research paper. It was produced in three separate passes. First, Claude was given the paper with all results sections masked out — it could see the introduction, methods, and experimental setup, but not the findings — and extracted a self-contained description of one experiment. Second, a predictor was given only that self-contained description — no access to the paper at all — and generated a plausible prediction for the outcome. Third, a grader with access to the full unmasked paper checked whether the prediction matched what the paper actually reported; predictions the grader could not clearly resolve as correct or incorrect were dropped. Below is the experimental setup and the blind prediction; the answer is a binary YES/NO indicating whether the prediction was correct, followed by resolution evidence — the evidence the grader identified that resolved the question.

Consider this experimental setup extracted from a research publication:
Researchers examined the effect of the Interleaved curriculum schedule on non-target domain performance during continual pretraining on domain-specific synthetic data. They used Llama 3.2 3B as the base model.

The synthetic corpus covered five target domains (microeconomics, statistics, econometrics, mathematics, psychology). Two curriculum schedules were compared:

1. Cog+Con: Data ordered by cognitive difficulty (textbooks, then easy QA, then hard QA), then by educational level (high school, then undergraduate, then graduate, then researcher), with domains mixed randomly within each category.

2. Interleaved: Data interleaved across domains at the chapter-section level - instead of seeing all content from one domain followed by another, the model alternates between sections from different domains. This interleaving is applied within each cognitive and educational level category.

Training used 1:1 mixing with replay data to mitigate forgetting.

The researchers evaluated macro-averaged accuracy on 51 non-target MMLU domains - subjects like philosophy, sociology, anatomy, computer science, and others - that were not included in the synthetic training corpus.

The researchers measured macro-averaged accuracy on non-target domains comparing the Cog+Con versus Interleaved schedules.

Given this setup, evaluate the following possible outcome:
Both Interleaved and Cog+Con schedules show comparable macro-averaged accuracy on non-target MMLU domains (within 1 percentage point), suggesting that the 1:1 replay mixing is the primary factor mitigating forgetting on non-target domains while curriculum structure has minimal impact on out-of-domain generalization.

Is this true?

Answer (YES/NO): NO